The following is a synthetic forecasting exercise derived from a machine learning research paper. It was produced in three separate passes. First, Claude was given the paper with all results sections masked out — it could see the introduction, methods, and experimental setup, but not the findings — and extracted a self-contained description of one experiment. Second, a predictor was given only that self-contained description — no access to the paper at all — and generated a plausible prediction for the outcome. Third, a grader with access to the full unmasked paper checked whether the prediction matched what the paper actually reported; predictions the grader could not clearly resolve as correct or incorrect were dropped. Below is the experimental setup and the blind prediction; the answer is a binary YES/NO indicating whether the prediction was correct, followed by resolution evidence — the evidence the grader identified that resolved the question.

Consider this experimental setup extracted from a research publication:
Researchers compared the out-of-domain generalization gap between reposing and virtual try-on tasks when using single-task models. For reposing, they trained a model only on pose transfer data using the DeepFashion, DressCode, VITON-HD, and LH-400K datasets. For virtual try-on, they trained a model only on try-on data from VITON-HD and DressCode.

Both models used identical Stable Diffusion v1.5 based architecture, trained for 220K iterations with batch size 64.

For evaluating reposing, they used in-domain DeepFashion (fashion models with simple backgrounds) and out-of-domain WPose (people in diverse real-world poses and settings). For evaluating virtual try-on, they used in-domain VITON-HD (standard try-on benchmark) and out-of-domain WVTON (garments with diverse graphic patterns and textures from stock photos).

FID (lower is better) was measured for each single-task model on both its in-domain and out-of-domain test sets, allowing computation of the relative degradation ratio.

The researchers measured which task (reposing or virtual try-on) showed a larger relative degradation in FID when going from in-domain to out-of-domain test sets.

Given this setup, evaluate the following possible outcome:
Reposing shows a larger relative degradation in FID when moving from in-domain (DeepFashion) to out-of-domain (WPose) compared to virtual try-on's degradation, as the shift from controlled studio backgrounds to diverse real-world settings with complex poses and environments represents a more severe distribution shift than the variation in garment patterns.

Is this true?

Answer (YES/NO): NO